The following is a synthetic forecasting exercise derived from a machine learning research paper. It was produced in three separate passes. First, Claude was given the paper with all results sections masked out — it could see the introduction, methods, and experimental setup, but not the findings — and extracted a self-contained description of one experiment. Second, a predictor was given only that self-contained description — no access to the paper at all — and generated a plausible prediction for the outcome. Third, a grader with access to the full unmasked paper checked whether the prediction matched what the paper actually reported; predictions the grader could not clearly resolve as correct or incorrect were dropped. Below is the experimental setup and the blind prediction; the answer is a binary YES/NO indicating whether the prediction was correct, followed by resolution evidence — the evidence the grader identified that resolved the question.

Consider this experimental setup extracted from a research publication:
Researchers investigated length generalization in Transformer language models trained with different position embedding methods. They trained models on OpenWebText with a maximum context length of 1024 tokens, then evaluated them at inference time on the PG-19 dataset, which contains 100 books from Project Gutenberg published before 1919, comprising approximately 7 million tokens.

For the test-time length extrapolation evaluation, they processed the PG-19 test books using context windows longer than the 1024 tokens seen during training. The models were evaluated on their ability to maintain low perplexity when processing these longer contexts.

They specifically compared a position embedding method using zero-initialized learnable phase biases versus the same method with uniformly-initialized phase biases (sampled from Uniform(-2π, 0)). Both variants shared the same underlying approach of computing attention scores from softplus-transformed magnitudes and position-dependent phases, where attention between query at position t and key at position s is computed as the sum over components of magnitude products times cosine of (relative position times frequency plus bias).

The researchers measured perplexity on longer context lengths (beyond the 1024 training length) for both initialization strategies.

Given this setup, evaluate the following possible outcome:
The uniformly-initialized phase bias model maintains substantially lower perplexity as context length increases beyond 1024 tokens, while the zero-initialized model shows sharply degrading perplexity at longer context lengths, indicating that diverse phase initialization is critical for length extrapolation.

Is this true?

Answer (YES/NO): NO